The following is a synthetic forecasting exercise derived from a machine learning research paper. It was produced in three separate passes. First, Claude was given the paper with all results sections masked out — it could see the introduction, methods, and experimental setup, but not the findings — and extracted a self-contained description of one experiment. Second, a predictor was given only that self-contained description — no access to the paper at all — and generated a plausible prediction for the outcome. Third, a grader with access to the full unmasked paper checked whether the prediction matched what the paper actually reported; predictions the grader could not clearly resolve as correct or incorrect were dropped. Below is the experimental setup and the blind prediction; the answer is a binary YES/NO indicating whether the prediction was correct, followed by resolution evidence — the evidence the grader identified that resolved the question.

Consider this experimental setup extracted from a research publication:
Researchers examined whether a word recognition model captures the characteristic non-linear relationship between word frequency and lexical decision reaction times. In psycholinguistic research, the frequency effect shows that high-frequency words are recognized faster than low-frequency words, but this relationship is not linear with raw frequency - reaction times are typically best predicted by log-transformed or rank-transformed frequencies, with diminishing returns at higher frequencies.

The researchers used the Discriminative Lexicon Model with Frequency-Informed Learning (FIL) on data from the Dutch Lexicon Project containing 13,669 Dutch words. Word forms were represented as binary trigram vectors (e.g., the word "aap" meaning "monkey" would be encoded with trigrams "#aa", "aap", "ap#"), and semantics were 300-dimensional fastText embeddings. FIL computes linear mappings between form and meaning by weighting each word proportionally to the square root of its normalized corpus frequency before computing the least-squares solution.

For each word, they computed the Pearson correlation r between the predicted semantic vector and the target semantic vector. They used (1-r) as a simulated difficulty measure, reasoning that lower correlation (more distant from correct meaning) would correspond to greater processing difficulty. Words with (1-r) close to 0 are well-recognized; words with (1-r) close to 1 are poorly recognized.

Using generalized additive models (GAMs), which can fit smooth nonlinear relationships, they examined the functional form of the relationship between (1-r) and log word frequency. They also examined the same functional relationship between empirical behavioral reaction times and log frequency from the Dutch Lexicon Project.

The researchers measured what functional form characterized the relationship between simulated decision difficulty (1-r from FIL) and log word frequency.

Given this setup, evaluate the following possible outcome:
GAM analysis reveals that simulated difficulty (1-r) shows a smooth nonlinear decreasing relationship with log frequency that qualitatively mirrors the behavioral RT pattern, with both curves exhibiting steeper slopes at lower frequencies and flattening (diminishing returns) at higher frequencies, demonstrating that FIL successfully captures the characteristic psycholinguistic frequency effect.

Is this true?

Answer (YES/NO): YES